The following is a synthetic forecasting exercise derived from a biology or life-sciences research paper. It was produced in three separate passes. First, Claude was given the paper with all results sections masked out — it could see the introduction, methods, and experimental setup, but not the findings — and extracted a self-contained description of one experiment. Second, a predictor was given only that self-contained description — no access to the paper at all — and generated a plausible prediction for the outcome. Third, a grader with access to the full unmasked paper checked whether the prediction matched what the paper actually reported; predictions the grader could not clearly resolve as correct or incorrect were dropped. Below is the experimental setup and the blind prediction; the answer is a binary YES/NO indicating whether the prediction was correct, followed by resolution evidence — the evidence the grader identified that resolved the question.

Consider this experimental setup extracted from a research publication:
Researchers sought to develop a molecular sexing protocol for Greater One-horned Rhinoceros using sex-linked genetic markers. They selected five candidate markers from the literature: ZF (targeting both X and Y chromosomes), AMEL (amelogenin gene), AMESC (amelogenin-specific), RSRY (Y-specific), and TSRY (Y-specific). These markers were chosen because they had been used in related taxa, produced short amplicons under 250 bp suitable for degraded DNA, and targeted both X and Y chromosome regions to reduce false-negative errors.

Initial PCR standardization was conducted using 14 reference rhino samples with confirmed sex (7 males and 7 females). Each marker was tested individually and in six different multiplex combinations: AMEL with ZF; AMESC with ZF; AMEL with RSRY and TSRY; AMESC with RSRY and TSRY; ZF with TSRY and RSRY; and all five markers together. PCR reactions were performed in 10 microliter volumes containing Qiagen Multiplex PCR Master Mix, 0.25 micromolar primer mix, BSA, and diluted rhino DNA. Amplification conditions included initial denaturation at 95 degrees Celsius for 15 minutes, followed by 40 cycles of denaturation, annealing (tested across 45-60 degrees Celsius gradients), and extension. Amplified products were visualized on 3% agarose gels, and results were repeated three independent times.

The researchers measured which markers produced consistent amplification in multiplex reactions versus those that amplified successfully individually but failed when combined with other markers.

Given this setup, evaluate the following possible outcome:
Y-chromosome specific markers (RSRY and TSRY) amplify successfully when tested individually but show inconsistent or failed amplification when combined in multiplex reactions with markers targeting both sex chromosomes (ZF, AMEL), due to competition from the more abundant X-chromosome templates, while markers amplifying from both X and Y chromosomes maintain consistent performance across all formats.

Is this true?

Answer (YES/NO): NO